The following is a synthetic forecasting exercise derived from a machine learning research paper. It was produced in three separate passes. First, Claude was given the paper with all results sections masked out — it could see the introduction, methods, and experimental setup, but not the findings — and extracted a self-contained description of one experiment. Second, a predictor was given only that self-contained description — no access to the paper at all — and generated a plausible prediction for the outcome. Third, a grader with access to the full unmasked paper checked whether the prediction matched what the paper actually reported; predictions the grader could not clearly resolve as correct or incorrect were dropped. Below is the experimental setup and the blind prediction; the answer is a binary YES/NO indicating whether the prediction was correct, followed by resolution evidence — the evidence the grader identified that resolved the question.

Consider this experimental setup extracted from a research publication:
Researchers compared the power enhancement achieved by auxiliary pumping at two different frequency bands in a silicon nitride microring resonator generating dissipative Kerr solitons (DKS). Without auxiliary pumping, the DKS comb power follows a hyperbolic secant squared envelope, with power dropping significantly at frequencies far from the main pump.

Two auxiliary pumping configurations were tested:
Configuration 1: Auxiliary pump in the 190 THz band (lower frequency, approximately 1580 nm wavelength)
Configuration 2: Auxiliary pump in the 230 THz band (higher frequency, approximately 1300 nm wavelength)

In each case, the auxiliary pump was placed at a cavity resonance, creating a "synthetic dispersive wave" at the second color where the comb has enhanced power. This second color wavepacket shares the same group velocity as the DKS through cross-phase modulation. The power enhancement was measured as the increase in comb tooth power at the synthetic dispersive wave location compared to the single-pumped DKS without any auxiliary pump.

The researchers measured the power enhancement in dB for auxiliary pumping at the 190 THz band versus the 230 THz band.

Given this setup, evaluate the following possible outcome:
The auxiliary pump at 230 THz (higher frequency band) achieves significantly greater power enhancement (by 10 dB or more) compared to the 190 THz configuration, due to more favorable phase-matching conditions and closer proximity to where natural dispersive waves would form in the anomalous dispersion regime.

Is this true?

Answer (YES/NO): NO